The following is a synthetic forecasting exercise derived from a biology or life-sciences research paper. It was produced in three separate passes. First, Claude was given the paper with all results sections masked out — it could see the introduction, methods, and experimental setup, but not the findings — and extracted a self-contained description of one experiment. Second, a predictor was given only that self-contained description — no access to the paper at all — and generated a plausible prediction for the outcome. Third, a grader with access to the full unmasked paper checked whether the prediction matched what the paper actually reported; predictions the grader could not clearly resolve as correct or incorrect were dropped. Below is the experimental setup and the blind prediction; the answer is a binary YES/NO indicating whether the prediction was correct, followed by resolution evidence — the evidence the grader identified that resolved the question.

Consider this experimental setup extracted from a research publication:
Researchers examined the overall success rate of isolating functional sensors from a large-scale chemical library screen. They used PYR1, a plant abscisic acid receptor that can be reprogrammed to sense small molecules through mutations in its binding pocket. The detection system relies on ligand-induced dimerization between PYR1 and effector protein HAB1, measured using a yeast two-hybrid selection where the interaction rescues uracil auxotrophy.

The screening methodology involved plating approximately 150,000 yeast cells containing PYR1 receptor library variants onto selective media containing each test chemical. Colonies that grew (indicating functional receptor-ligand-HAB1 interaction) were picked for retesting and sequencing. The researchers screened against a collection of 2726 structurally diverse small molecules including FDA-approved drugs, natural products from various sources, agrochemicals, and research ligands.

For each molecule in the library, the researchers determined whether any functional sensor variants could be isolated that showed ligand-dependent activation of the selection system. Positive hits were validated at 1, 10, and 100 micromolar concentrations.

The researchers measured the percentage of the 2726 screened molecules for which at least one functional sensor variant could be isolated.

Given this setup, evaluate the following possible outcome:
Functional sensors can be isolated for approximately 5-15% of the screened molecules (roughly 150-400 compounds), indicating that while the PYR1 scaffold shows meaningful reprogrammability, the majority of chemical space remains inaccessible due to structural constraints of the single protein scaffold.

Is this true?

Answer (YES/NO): YES